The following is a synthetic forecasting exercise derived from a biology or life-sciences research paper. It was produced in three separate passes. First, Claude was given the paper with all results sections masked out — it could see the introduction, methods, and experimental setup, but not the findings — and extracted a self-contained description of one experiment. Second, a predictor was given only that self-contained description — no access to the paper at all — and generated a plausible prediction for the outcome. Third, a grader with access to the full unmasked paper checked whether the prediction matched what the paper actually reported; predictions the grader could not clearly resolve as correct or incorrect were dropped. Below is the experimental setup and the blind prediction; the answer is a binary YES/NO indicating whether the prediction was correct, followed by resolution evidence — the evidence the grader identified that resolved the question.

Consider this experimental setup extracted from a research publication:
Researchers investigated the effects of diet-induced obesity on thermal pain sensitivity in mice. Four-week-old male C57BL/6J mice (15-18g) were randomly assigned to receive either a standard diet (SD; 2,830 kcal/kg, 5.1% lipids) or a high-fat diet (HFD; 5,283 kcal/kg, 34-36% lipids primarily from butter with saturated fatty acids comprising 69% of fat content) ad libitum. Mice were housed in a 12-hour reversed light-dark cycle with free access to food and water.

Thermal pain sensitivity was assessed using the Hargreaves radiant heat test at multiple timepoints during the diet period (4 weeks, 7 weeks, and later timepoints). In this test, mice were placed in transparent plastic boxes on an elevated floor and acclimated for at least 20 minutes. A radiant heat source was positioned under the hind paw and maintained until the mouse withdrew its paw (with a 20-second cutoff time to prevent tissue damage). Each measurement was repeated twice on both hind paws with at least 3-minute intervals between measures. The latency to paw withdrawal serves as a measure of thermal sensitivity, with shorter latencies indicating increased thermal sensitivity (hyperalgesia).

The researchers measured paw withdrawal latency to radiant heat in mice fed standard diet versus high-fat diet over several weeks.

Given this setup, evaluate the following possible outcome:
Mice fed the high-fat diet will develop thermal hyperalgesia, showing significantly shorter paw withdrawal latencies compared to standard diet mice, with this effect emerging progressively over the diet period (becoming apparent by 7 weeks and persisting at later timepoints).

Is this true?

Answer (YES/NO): YES